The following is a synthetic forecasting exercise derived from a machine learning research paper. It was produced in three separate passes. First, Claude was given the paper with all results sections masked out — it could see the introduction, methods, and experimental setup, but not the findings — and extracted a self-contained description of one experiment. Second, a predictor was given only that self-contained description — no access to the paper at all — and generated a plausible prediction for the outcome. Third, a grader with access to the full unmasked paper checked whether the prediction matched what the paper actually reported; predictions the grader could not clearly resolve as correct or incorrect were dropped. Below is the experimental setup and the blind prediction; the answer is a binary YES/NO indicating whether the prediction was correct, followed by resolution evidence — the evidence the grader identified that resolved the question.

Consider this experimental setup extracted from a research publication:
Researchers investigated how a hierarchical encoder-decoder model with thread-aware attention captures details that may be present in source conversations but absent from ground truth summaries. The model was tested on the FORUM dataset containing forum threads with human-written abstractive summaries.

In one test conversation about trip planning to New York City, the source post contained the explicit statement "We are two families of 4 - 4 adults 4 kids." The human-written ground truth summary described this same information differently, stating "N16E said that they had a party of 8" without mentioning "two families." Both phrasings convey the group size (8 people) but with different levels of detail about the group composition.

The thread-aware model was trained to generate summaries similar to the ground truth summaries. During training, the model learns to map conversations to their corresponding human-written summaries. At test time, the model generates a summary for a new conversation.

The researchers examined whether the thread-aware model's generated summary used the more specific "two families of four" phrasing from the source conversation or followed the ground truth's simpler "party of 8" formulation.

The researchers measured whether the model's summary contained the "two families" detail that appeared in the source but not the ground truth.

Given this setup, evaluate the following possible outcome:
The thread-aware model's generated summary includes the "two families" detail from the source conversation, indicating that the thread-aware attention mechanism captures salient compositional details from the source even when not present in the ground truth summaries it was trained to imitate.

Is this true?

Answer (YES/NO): YES